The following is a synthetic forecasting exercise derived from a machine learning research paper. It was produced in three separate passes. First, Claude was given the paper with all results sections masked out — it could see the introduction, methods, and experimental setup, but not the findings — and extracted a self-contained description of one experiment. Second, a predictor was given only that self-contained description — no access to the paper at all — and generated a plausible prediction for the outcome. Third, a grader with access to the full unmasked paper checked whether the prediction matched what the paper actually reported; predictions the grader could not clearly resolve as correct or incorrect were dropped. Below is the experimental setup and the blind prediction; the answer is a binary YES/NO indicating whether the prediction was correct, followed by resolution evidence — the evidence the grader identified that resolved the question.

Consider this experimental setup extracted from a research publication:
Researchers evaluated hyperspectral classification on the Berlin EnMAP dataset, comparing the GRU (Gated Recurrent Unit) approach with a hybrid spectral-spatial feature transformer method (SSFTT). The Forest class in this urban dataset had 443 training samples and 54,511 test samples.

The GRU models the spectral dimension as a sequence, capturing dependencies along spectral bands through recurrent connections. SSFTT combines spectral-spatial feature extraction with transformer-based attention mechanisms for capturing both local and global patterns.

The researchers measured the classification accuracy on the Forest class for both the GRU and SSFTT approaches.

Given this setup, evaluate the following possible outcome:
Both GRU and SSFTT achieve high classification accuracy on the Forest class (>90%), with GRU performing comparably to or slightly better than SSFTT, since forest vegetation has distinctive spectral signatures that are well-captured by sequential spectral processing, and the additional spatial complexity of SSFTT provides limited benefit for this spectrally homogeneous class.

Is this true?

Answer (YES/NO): NO